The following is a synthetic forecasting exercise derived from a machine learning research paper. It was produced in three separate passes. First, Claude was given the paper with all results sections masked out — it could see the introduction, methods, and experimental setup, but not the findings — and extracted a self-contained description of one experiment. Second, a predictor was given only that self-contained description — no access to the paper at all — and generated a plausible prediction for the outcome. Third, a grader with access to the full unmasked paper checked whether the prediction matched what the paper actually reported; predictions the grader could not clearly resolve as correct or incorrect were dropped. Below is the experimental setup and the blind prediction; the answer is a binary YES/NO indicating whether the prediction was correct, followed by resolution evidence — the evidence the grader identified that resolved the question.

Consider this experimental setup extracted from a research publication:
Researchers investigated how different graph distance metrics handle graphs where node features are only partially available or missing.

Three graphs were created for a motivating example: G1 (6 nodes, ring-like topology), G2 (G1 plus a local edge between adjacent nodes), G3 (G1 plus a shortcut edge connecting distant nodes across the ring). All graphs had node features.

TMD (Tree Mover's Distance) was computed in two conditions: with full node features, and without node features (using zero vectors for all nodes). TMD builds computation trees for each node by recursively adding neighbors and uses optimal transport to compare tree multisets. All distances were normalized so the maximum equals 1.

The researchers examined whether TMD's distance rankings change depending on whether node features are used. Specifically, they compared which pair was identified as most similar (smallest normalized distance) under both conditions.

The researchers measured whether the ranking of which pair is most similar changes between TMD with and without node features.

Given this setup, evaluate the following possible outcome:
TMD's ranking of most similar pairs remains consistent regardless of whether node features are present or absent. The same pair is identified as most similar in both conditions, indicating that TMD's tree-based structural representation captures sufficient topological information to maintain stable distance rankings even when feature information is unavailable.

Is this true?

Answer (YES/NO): NO